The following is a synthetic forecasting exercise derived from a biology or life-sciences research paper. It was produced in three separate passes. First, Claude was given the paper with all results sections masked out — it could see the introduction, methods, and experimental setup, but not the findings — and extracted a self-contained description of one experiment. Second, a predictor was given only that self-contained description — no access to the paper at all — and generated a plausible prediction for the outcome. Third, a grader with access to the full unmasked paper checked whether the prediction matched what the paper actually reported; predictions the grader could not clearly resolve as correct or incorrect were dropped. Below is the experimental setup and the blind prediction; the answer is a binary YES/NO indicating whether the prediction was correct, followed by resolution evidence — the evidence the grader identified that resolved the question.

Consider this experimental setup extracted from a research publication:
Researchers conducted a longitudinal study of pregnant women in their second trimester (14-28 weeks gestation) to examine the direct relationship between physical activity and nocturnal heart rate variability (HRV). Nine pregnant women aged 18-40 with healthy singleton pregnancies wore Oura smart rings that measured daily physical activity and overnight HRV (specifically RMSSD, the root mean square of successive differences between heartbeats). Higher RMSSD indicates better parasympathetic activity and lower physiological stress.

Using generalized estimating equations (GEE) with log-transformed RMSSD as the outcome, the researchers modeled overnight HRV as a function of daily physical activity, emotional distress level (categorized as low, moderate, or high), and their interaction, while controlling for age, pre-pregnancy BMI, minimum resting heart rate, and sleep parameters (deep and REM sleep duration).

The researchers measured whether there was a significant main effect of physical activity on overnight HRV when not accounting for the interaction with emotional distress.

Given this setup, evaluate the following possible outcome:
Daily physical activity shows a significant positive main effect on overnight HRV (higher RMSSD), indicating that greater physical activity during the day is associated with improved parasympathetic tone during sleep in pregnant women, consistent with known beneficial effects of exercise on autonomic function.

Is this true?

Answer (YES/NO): YES